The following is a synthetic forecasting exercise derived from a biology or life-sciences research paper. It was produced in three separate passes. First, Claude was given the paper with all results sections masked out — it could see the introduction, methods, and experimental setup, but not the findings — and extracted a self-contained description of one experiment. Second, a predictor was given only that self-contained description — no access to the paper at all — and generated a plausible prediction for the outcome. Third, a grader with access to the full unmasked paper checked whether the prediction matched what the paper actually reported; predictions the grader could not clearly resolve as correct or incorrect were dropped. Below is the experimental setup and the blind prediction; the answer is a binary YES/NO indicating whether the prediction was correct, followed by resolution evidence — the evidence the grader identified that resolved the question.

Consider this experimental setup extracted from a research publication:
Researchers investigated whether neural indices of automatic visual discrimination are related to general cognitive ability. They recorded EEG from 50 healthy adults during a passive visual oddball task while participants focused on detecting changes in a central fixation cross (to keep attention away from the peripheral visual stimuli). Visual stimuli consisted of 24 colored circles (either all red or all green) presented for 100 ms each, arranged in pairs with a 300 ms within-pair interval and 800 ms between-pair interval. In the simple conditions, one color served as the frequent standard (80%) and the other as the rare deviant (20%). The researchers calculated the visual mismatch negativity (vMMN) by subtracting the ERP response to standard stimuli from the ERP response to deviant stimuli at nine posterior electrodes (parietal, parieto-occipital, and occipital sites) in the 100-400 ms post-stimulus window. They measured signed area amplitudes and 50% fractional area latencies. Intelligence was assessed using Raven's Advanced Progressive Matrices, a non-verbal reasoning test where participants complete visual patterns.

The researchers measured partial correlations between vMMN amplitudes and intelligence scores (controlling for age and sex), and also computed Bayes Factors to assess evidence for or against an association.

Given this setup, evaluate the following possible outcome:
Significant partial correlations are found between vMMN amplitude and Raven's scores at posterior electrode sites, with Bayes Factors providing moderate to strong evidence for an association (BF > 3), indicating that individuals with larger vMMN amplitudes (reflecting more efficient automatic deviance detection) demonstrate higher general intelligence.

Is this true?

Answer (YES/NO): NO